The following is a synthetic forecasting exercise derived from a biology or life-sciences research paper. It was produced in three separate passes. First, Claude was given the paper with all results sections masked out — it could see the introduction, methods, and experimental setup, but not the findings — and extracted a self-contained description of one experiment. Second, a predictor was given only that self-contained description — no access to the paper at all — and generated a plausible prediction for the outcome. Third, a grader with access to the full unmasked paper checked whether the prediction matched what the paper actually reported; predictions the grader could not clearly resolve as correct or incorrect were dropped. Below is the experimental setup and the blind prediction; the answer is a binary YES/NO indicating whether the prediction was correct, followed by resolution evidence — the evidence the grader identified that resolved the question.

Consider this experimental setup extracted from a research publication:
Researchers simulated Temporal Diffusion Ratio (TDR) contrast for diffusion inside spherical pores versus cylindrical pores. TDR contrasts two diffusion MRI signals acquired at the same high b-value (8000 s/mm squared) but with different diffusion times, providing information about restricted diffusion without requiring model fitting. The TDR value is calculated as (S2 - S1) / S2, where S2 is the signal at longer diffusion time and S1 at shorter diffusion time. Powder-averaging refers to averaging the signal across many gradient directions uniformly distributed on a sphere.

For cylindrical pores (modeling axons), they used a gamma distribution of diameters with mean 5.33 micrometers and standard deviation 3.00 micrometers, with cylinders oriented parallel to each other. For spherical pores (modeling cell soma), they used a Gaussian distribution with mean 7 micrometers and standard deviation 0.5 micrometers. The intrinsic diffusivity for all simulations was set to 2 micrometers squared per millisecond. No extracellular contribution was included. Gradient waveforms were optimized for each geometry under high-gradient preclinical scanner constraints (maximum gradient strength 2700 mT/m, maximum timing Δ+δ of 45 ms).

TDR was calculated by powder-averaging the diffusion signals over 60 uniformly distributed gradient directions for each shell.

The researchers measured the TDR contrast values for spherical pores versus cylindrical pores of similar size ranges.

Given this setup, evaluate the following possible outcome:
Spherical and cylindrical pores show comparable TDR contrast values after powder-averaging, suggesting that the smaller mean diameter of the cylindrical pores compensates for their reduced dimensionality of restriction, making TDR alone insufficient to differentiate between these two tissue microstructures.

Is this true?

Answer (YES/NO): NO